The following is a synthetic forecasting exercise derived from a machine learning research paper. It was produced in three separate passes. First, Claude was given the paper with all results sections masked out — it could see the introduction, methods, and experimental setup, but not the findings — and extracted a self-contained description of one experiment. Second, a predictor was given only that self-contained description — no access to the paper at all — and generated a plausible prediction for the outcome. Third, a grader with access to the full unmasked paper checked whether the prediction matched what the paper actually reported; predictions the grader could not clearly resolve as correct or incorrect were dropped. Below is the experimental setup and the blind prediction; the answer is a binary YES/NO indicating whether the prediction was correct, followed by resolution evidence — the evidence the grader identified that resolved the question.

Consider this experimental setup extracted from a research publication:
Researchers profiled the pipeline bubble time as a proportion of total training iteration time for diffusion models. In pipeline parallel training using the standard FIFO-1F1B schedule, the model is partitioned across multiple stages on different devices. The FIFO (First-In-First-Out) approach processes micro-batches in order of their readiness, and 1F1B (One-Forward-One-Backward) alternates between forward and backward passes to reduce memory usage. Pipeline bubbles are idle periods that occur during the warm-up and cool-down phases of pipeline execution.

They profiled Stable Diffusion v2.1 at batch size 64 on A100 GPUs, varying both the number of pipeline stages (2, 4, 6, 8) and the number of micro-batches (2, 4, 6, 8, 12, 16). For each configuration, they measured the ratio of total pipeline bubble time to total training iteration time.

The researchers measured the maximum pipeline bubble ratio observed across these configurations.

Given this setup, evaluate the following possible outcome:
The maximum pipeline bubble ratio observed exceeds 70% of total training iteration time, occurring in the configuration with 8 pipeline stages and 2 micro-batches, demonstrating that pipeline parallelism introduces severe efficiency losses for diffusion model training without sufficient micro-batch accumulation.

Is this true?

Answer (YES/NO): NO